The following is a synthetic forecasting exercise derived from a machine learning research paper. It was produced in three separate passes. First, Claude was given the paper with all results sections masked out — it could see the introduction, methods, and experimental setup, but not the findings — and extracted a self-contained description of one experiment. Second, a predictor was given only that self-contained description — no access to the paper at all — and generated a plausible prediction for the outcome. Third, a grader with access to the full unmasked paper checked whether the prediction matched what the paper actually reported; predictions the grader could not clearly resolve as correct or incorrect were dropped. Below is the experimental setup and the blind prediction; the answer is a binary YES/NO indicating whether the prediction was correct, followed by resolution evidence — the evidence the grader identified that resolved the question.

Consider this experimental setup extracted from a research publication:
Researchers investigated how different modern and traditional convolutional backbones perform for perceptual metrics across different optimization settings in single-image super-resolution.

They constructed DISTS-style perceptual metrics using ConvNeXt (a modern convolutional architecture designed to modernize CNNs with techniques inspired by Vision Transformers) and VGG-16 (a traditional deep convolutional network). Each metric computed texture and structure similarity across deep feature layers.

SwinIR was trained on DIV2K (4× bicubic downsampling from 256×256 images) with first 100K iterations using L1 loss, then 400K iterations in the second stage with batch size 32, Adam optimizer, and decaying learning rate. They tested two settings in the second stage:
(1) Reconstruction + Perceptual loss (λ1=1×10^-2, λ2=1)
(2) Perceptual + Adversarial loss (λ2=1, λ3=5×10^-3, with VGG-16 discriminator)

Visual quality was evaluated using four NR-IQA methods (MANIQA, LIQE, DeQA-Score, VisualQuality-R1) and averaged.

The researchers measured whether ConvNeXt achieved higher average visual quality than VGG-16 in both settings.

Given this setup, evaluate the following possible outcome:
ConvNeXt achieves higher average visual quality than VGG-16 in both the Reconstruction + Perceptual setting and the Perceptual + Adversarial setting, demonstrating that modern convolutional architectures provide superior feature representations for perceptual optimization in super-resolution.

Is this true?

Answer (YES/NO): NO